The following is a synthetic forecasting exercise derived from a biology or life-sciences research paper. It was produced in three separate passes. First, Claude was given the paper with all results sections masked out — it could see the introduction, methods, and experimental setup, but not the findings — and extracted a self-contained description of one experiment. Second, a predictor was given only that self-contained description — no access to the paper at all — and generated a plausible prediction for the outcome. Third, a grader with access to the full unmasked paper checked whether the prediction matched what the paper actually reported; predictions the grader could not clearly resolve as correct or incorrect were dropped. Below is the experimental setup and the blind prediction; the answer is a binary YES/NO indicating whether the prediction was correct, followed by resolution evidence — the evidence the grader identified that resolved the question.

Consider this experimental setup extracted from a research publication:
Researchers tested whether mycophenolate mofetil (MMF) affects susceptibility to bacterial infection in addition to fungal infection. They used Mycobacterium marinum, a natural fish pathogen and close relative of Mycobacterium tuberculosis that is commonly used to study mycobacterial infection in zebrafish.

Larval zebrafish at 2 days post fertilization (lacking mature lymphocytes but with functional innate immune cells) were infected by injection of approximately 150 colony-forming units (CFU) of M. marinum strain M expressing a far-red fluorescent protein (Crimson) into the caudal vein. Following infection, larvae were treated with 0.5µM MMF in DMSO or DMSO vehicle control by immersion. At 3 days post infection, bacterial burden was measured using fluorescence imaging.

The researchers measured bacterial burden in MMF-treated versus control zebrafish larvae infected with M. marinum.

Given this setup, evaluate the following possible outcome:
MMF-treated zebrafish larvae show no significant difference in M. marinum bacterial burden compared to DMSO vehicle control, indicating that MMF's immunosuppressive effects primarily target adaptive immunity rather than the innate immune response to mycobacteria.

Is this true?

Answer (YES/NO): NO